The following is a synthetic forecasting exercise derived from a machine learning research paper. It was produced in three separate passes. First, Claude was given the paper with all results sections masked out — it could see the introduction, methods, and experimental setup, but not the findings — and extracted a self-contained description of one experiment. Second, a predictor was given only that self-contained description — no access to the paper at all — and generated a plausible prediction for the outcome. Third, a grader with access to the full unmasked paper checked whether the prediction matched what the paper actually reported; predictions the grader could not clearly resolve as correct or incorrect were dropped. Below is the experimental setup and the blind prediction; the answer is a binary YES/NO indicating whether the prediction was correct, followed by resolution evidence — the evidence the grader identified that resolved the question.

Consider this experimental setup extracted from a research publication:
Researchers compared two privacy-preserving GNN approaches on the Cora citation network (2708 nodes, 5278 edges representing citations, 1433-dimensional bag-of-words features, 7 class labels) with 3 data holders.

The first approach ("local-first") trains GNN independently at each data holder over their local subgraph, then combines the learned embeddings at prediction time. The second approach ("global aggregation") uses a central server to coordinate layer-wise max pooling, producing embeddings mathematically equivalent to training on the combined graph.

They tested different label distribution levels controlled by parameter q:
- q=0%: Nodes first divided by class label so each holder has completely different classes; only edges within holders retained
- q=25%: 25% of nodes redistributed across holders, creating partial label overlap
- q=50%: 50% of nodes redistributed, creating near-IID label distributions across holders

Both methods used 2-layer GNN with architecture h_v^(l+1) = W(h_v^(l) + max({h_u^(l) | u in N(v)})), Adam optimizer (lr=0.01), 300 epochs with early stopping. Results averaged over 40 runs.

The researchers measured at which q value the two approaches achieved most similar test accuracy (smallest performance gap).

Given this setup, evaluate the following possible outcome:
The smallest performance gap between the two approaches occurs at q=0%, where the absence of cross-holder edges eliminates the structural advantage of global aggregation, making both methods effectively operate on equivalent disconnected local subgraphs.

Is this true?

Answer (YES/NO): NO